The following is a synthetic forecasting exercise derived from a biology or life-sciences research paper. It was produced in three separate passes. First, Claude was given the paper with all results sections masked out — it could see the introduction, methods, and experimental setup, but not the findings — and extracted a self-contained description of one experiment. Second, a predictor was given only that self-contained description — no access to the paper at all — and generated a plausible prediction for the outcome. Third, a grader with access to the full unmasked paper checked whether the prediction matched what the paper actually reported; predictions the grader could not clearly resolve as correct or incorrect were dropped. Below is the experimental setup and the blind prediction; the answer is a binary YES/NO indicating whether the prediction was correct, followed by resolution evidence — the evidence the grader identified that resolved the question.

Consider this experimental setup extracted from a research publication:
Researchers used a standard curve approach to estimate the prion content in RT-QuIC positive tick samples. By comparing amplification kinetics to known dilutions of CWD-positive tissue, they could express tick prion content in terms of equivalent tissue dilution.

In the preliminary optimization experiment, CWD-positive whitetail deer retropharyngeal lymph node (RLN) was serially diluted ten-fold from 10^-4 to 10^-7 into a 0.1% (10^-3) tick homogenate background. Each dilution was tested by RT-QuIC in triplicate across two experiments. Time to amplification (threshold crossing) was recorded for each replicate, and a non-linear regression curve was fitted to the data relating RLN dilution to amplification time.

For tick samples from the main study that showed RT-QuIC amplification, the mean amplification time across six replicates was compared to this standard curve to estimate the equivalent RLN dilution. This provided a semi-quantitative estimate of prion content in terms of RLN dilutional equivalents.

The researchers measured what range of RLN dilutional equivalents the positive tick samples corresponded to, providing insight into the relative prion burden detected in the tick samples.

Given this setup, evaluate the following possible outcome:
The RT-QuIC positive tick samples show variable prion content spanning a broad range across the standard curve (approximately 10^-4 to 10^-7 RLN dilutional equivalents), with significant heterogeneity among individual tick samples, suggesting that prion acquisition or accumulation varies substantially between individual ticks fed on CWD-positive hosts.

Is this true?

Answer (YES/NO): NO